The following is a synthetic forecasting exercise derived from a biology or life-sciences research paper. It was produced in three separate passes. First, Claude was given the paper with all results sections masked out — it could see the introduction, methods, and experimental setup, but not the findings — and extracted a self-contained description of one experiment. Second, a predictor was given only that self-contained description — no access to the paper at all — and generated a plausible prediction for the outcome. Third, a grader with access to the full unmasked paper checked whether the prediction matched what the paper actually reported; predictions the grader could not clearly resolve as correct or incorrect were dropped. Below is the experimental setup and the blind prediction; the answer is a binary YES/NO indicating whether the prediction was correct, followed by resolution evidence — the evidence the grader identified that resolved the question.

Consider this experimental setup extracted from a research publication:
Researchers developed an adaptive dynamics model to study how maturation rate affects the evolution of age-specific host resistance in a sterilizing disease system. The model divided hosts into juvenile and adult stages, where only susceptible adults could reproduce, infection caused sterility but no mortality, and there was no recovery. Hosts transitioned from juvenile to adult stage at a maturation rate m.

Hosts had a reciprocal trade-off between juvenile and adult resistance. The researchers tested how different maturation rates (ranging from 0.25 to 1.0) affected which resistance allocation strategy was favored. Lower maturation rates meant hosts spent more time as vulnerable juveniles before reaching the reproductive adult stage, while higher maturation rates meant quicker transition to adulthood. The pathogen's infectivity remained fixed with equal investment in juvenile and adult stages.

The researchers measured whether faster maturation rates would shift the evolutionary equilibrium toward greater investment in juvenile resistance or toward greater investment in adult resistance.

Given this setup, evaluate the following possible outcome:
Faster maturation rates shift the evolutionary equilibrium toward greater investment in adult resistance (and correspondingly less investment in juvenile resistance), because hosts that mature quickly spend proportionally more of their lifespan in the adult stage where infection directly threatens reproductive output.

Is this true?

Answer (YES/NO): YES